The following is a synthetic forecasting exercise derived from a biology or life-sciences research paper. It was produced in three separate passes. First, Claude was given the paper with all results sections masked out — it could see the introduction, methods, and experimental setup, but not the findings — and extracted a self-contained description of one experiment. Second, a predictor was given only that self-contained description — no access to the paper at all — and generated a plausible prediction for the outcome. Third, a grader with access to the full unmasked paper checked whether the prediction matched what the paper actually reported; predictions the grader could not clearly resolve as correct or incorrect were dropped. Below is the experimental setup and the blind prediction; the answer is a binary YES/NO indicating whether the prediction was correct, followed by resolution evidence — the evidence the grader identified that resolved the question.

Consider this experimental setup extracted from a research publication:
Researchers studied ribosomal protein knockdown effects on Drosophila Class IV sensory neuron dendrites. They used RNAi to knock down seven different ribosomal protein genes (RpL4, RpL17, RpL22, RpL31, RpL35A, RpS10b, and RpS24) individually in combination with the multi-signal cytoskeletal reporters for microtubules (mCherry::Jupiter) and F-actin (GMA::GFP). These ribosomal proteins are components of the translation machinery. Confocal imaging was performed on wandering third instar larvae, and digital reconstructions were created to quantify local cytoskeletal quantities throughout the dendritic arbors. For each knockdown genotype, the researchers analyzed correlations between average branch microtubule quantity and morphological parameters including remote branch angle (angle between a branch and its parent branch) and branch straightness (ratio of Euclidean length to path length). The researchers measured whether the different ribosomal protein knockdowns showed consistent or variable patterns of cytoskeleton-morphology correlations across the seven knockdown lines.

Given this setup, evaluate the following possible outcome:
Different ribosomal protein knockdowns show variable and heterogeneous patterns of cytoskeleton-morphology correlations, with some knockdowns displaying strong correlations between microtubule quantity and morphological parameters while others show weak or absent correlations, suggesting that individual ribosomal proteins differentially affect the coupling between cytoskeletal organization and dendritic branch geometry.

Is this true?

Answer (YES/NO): NO